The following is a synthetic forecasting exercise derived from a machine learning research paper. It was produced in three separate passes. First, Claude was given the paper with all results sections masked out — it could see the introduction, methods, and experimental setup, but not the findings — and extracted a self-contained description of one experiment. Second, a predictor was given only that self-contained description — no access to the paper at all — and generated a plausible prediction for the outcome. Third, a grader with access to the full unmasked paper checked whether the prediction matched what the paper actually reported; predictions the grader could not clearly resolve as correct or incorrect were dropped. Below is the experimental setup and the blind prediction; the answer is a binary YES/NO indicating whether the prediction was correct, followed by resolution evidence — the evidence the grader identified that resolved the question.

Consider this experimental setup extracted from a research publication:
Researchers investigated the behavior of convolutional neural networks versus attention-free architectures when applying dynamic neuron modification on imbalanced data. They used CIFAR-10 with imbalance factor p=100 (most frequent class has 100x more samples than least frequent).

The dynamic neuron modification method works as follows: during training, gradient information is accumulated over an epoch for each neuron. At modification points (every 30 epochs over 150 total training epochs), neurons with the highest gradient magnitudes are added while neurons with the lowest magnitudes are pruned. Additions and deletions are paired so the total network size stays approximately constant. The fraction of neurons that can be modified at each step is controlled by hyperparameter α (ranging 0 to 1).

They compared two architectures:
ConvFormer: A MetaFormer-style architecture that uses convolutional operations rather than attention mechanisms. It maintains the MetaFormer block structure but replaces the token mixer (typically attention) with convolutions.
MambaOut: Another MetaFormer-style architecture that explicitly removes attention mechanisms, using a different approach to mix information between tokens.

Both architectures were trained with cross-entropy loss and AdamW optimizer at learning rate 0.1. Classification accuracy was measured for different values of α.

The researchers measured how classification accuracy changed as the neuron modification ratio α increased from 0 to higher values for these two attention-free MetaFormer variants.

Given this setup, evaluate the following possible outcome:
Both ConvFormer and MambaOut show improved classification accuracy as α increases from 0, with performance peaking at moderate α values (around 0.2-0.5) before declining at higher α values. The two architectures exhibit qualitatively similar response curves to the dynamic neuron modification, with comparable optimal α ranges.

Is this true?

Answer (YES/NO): NO